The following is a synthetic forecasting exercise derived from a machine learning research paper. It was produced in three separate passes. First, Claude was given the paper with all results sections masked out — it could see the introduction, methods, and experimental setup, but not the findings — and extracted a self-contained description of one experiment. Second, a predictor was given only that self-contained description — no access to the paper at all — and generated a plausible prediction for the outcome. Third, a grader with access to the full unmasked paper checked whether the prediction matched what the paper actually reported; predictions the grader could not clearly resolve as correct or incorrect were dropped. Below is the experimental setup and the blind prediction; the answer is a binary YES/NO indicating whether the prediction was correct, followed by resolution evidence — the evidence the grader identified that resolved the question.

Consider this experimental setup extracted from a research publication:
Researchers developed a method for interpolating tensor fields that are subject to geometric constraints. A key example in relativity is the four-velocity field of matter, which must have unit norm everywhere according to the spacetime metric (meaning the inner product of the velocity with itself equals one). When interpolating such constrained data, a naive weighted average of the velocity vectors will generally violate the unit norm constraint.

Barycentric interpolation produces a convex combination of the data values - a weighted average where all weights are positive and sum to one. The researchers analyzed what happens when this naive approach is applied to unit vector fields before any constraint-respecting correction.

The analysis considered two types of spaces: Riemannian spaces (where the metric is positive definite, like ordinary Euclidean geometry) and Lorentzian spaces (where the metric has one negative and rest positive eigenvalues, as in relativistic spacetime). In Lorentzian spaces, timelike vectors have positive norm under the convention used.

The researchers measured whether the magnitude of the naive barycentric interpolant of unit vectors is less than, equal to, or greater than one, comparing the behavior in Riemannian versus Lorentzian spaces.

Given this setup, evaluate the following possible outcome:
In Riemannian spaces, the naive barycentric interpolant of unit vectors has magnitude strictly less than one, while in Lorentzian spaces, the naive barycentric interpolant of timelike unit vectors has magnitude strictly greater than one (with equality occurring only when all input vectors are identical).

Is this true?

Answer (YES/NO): YES